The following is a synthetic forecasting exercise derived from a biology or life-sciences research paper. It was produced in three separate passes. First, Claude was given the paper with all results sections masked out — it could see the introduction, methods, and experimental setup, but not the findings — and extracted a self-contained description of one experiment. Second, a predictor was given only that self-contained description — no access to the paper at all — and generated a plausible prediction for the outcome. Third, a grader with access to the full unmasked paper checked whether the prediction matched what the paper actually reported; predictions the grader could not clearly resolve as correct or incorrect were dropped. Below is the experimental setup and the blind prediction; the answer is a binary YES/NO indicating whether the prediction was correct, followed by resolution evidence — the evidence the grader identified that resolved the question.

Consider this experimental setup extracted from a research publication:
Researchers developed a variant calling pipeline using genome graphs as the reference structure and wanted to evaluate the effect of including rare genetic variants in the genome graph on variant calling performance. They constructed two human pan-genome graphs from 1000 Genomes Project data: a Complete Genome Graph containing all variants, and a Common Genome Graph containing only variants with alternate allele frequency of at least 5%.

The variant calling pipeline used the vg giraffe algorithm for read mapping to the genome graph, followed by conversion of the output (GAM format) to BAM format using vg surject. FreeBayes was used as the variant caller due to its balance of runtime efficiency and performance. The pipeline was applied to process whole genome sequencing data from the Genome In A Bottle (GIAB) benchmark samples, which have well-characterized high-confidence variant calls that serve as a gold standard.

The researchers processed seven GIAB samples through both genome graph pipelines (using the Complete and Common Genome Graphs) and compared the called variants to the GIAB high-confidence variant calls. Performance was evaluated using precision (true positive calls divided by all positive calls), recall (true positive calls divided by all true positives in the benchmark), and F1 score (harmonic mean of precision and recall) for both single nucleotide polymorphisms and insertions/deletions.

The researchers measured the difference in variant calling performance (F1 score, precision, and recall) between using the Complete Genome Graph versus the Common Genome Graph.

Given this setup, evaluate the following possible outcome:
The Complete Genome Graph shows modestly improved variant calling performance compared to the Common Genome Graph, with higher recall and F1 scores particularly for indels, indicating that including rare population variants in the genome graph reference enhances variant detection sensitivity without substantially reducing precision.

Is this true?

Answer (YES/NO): NO